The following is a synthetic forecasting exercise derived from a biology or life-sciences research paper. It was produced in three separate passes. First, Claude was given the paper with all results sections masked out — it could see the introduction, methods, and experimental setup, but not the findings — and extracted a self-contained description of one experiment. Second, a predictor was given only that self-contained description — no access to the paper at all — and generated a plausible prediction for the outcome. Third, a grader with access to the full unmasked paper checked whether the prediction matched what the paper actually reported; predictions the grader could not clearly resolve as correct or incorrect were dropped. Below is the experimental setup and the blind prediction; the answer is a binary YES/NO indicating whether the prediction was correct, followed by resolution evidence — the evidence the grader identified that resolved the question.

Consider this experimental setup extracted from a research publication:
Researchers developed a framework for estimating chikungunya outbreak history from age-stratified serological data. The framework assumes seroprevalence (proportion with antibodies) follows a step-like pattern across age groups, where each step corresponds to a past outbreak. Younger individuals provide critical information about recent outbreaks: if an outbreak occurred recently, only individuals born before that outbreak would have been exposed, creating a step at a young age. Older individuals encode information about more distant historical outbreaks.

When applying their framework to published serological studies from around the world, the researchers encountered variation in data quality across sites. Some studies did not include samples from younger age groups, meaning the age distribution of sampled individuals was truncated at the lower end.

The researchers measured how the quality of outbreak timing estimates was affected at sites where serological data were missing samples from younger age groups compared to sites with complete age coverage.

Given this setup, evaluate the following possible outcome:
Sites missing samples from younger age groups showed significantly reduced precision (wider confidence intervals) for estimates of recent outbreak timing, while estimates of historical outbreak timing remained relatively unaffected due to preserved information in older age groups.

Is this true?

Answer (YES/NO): NO